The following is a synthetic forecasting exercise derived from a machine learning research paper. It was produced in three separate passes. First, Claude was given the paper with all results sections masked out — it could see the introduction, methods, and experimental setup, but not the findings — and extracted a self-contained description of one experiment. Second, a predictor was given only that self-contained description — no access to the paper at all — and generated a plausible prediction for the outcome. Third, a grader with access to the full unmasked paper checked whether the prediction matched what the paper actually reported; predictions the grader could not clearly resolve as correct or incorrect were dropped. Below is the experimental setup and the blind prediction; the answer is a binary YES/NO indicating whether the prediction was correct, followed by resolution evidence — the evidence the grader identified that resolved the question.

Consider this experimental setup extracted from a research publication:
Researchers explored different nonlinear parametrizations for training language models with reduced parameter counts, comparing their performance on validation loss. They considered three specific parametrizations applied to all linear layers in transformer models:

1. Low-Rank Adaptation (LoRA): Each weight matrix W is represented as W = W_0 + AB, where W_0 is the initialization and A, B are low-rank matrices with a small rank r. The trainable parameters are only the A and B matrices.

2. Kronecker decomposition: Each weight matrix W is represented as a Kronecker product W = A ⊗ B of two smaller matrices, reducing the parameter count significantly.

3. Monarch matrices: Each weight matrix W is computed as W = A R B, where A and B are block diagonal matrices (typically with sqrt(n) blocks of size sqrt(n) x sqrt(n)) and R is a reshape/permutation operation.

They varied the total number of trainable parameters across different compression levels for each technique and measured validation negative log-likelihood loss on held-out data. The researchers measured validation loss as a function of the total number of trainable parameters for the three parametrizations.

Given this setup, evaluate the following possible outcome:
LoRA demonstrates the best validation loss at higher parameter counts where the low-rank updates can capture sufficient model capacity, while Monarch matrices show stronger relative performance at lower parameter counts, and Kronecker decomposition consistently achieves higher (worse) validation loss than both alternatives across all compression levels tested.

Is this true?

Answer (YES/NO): NO